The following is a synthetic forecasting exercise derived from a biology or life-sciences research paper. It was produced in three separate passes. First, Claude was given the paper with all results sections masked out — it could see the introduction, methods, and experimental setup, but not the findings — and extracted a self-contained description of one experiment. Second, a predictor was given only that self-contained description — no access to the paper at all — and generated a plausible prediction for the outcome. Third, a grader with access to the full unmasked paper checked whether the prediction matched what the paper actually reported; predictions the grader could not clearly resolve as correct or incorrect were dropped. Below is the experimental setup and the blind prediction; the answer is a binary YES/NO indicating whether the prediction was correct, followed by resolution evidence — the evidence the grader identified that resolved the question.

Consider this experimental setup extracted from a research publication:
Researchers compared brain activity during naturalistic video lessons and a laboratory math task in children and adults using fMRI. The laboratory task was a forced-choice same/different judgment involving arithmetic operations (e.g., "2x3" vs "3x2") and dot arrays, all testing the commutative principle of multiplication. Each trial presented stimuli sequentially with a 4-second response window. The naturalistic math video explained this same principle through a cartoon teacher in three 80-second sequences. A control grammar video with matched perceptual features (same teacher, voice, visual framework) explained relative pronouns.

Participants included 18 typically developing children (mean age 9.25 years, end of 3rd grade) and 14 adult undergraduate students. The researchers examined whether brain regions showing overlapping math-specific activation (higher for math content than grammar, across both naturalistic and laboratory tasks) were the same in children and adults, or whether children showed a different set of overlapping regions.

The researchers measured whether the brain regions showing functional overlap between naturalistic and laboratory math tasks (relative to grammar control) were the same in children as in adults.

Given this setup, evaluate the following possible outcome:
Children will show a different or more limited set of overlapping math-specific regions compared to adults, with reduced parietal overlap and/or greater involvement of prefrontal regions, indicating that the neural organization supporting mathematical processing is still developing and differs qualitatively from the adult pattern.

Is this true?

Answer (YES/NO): NO